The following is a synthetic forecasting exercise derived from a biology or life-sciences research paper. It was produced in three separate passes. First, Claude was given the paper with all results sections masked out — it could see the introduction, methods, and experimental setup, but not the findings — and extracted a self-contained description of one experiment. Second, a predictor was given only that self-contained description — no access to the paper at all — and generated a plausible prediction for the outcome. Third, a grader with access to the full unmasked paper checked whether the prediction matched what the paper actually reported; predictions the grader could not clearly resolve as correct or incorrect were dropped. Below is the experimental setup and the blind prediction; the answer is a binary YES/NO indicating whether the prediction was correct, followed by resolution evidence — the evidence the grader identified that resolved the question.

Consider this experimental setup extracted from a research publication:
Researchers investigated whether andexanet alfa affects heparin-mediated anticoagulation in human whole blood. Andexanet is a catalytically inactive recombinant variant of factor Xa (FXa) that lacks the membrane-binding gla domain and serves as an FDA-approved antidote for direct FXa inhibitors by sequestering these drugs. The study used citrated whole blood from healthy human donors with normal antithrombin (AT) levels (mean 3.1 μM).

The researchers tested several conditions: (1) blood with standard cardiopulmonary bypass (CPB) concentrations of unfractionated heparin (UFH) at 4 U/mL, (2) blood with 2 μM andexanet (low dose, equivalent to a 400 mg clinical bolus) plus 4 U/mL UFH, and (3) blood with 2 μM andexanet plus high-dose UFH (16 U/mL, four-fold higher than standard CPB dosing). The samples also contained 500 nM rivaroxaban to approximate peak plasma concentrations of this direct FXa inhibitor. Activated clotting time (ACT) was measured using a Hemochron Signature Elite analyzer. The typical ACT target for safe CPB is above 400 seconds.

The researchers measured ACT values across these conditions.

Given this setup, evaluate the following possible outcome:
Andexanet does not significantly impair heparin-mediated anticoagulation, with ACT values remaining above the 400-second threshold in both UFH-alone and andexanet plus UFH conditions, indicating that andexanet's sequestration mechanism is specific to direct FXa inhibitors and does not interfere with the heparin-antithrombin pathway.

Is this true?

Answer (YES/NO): NO